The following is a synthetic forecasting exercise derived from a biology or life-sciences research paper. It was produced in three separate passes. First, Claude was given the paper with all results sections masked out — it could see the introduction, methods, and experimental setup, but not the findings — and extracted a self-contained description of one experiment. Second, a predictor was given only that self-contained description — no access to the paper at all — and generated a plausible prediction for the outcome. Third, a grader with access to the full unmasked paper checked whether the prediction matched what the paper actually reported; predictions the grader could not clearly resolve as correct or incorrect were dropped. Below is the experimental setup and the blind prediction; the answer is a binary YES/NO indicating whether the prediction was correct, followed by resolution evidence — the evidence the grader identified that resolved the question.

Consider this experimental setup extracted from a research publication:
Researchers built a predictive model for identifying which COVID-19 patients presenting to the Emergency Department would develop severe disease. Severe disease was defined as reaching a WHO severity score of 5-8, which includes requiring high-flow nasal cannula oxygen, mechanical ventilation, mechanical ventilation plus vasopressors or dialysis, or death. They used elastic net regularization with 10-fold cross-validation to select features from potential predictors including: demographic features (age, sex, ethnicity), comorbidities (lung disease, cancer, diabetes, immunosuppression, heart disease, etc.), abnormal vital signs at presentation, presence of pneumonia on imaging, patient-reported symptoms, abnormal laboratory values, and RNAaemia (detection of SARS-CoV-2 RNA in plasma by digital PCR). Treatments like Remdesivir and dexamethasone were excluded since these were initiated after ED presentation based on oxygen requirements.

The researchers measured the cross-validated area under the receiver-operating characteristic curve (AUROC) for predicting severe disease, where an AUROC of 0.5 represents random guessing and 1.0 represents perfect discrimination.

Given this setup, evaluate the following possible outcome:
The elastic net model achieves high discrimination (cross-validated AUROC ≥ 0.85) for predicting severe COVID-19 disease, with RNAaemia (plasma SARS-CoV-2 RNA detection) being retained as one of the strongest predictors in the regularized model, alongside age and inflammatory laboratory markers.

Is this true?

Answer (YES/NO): NO